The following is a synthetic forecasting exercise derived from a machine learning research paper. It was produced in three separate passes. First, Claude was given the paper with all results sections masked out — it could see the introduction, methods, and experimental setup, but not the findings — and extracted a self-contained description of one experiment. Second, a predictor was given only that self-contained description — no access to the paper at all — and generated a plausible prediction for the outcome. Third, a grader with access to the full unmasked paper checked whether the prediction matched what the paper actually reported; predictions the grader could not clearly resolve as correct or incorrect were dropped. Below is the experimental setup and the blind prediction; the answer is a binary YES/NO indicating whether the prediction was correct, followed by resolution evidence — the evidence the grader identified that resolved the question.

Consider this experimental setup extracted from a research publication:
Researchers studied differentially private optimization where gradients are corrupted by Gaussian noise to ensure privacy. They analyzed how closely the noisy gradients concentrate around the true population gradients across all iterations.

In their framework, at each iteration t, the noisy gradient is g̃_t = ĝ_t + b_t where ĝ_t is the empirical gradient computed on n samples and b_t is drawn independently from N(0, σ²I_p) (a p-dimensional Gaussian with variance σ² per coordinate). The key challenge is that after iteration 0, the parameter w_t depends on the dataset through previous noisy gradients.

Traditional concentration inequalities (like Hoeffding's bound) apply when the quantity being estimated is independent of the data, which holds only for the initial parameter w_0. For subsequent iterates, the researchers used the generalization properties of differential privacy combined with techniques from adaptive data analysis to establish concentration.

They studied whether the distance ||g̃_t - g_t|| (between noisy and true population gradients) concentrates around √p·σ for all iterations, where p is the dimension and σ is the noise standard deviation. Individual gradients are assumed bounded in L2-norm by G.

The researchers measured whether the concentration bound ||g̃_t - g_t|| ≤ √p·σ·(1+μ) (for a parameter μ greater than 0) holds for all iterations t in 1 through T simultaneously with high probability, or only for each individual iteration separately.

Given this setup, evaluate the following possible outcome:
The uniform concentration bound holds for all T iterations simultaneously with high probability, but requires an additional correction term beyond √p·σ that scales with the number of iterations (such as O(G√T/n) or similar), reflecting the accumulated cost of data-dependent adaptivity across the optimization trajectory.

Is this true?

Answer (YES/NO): NO